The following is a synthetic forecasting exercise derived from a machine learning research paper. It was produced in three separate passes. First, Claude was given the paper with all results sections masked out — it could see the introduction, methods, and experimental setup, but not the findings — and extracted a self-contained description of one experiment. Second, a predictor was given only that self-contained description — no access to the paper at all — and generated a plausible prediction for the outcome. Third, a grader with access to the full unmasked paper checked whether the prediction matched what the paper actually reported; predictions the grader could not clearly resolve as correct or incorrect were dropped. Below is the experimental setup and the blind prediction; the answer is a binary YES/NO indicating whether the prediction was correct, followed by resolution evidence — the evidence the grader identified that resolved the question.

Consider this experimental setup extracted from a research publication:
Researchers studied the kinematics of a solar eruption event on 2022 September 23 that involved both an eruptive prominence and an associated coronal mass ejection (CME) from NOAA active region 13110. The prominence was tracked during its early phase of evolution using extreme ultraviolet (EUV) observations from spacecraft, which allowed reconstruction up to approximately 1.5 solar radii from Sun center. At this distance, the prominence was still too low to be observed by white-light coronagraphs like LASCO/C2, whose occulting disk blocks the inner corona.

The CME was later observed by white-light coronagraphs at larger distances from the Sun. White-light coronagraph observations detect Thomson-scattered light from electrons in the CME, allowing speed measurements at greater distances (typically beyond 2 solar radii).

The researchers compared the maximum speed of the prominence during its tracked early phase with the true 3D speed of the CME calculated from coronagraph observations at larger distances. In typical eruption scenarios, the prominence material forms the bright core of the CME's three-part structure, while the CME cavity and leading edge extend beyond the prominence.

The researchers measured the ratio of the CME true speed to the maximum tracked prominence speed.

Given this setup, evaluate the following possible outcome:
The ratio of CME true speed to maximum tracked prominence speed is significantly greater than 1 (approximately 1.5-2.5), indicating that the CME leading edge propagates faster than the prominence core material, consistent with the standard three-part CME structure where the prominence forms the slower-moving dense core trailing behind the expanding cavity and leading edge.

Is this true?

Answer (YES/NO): YES